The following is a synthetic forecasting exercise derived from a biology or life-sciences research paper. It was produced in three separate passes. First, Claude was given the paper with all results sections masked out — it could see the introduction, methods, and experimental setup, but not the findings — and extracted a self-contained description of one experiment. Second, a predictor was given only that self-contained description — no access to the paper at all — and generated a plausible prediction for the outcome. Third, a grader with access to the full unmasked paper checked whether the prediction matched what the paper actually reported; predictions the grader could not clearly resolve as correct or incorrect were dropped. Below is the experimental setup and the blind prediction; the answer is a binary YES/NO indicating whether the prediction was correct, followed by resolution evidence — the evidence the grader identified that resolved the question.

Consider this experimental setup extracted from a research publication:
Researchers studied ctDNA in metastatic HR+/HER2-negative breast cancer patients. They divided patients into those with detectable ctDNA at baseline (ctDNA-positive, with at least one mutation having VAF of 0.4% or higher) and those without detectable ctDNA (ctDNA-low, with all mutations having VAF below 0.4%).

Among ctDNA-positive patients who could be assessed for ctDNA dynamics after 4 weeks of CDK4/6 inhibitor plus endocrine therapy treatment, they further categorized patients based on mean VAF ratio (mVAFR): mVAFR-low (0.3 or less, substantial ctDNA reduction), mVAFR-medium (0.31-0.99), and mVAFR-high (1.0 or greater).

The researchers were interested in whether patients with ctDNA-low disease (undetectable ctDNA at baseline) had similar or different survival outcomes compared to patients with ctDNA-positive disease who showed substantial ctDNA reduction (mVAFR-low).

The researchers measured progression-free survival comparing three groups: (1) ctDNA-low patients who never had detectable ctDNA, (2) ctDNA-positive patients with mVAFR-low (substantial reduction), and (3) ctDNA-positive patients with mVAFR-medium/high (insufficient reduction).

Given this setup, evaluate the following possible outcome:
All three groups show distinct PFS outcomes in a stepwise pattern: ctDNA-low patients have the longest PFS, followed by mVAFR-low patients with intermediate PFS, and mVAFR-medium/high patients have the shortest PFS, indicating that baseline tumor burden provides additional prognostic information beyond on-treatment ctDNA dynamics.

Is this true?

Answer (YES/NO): NO